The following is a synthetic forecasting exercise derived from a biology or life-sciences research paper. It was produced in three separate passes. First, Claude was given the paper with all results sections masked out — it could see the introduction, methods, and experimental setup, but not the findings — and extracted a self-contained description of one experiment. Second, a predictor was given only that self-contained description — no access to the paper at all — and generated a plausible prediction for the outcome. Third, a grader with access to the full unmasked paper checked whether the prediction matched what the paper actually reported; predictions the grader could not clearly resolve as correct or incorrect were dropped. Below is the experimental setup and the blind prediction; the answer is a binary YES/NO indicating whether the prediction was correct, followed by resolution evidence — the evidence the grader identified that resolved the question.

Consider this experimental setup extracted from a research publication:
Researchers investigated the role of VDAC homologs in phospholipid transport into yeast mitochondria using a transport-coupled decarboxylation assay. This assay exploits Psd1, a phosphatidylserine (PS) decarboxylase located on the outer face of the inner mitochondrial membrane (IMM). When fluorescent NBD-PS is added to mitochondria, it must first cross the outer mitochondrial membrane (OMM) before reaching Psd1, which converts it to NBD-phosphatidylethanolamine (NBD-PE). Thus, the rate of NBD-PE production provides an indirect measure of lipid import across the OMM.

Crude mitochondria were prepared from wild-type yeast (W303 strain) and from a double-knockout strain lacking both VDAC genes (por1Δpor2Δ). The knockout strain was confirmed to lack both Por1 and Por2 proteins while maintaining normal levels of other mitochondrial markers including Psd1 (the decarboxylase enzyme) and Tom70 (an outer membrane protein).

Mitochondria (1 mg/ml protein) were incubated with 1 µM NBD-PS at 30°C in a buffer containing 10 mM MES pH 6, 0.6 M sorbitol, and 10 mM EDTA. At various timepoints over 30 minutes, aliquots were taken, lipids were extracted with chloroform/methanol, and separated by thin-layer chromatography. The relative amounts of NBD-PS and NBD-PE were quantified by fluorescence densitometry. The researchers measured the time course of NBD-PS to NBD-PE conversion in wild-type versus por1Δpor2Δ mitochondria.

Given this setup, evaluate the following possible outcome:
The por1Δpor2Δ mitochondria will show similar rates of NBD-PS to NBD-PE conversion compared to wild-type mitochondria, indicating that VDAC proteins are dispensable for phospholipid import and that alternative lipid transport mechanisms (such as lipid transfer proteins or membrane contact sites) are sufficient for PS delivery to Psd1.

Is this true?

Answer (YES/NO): NO